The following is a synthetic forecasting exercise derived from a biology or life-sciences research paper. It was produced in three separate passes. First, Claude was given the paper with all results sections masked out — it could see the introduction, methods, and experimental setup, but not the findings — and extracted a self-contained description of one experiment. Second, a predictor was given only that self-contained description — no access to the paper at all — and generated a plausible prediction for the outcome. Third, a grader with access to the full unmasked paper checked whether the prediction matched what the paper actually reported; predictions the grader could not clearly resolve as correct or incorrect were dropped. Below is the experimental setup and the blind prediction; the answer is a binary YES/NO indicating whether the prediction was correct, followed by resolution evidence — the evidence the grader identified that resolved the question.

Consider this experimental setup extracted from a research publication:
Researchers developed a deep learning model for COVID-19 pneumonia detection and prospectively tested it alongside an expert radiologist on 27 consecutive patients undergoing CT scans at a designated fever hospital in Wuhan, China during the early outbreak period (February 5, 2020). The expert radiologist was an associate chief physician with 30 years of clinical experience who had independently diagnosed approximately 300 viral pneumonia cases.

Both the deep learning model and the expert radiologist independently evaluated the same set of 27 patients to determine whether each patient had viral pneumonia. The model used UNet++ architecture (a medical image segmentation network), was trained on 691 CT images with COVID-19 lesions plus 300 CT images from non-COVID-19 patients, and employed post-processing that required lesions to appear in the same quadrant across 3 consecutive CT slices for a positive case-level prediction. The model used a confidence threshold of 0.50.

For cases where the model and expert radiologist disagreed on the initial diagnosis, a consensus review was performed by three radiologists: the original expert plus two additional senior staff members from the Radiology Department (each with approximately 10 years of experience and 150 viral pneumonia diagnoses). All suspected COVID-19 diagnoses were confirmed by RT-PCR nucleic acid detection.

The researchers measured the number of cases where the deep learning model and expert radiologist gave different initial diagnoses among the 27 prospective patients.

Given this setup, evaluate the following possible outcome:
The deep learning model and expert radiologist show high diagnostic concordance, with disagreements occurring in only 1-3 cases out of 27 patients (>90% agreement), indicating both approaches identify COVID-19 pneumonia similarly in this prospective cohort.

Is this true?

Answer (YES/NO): YES